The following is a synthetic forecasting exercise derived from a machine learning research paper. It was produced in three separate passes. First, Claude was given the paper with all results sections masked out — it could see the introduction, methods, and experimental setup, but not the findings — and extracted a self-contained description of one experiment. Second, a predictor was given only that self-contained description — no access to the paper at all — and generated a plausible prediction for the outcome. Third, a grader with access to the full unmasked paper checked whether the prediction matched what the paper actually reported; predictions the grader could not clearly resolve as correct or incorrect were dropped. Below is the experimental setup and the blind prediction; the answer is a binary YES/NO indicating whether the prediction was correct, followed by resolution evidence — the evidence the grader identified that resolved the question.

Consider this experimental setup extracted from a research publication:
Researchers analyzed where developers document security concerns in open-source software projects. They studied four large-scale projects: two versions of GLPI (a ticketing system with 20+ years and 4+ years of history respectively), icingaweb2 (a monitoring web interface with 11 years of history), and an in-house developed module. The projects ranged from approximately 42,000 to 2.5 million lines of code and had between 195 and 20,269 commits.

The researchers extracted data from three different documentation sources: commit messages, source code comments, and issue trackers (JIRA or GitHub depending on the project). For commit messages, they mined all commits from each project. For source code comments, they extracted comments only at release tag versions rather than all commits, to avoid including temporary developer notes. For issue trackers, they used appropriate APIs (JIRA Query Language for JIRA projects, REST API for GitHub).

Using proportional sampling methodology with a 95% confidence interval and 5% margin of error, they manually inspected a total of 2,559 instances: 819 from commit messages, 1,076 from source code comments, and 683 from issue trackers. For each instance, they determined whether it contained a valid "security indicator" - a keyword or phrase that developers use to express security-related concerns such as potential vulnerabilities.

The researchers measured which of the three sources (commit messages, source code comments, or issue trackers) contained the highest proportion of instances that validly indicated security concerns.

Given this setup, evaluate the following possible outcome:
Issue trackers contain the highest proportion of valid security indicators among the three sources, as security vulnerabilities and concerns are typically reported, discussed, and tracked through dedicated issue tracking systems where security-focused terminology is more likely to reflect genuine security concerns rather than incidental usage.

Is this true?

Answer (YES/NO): NO